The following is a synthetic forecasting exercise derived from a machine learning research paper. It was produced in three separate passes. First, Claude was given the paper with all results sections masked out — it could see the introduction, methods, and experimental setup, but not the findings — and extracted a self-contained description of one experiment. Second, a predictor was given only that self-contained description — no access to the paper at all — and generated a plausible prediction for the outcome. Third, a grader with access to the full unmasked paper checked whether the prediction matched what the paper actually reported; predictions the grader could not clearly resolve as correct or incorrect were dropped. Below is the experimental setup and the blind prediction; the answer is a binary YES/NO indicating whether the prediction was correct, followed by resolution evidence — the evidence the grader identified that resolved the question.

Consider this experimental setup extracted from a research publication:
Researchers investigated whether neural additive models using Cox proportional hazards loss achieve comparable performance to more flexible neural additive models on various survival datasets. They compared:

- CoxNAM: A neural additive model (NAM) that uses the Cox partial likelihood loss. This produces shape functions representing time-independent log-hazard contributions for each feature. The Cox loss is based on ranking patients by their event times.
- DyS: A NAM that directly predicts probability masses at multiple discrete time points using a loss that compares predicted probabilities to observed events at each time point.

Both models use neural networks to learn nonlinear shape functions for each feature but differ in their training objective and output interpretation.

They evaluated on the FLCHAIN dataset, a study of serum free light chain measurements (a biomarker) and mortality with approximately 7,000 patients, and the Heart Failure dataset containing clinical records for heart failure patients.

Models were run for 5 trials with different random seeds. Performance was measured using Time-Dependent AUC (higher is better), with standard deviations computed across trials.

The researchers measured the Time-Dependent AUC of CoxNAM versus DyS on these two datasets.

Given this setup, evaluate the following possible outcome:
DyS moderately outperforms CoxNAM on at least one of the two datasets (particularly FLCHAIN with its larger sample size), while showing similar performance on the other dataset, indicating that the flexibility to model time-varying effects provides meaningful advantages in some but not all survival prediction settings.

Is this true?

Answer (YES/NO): NO